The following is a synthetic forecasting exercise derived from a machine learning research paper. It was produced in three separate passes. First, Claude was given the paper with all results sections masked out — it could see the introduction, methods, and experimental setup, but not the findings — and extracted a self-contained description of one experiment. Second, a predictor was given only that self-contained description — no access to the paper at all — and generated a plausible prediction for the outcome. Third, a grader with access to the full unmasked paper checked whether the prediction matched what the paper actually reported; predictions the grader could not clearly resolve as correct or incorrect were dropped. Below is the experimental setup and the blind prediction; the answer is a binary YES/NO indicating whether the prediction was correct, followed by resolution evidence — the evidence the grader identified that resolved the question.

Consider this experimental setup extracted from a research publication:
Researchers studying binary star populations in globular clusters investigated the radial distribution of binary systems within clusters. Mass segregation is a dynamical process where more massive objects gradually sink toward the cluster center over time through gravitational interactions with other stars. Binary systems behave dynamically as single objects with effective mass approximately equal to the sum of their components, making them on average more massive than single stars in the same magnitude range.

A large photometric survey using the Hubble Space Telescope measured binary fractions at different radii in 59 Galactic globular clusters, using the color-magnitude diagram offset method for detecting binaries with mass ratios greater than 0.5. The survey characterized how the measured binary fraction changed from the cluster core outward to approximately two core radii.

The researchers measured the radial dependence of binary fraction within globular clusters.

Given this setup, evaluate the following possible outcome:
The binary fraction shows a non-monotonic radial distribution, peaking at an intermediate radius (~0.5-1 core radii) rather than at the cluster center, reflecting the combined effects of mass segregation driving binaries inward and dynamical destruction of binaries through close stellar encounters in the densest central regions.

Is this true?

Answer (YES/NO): NO